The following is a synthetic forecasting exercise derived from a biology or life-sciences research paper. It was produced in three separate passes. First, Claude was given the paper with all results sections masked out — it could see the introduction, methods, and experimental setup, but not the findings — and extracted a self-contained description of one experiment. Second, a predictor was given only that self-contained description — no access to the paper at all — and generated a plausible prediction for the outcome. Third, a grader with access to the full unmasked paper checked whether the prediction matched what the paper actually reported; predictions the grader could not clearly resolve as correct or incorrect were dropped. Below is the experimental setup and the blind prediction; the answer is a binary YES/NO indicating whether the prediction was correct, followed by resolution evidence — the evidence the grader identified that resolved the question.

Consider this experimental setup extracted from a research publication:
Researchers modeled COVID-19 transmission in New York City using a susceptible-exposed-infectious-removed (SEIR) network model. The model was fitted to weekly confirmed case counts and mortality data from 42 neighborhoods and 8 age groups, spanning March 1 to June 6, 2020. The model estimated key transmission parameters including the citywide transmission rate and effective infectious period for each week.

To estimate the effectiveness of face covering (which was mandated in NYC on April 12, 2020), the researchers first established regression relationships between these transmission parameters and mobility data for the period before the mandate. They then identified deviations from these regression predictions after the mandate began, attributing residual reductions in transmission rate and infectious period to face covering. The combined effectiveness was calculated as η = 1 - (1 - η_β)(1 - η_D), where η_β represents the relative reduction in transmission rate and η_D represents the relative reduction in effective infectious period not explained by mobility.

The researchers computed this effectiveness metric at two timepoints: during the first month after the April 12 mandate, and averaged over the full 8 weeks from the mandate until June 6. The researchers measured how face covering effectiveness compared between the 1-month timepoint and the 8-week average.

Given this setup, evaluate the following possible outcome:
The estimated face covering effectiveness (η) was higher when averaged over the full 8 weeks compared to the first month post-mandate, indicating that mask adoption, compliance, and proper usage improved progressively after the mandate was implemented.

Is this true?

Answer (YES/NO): NO